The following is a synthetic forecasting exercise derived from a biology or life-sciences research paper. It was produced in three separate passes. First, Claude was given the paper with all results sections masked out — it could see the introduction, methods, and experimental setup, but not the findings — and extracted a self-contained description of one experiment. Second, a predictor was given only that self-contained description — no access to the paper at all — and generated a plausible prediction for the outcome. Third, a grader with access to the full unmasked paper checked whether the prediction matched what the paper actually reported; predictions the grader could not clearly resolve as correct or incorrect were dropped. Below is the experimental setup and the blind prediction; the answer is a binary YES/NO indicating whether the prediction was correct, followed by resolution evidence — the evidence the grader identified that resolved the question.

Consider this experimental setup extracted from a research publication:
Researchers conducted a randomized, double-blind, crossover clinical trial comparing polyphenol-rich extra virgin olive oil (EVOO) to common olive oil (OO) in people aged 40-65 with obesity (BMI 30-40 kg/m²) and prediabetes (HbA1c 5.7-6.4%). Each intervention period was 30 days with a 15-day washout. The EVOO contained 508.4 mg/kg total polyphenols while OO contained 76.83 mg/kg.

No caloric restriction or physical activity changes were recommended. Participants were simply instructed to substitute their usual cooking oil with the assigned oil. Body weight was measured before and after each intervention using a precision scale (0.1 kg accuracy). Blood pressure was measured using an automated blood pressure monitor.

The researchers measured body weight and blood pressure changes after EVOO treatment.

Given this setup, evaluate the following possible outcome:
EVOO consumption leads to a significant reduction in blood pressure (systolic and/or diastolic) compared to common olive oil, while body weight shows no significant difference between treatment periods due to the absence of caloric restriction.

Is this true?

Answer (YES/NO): NO